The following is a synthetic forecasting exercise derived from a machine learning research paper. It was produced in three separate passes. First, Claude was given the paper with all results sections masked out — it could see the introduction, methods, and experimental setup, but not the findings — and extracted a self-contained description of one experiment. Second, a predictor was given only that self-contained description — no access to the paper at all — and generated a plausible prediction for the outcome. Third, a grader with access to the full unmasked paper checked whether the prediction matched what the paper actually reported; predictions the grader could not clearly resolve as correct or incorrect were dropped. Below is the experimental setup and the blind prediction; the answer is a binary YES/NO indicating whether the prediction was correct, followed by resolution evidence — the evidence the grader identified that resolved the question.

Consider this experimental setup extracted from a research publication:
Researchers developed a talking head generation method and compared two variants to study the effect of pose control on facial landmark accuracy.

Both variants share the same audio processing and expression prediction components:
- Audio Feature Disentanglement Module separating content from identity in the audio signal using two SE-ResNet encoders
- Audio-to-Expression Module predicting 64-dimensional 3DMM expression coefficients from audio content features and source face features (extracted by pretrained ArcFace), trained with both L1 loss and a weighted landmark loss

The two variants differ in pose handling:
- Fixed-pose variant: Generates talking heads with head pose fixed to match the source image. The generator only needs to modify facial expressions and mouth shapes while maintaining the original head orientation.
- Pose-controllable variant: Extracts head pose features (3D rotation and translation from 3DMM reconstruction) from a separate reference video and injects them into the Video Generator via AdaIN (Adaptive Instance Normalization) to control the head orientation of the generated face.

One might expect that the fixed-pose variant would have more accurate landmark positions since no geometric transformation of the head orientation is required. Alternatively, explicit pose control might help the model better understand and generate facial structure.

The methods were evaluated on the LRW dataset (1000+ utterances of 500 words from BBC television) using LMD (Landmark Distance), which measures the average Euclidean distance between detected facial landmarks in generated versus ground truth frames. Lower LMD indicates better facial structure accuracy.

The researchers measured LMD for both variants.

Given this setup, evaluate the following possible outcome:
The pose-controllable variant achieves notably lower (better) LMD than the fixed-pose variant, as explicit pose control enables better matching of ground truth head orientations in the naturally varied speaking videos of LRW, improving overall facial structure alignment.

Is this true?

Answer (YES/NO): YES